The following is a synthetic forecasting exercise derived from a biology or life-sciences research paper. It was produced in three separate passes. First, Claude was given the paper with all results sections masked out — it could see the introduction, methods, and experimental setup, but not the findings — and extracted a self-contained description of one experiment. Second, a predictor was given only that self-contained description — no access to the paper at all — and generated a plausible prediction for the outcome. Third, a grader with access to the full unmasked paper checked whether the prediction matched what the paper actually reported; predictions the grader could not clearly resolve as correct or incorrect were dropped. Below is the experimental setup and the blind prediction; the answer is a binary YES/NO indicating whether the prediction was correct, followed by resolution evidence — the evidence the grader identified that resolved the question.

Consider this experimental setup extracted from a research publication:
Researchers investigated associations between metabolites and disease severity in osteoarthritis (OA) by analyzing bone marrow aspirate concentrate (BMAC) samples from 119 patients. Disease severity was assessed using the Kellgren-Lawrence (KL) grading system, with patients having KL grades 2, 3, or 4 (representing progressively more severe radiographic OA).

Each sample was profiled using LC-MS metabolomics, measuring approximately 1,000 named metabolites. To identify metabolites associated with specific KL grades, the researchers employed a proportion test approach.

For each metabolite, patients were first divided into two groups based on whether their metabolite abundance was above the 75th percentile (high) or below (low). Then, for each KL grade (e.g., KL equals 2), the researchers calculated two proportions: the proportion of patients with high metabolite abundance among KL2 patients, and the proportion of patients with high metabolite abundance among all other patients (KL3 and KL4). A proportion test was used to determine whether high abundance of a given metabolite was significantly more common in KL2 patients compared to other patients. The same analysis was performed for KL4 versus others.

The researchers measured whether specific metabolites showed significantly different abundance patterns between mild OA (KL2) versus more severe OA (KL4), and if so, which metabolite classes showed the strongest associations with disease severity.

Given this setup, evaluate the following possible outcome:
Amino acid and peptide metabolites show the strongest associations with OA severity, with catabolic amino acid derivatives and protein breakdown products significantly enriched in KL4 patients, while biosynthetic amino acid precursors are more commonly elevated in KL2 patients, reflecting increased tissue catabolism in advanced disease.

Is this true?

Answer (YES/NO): NO